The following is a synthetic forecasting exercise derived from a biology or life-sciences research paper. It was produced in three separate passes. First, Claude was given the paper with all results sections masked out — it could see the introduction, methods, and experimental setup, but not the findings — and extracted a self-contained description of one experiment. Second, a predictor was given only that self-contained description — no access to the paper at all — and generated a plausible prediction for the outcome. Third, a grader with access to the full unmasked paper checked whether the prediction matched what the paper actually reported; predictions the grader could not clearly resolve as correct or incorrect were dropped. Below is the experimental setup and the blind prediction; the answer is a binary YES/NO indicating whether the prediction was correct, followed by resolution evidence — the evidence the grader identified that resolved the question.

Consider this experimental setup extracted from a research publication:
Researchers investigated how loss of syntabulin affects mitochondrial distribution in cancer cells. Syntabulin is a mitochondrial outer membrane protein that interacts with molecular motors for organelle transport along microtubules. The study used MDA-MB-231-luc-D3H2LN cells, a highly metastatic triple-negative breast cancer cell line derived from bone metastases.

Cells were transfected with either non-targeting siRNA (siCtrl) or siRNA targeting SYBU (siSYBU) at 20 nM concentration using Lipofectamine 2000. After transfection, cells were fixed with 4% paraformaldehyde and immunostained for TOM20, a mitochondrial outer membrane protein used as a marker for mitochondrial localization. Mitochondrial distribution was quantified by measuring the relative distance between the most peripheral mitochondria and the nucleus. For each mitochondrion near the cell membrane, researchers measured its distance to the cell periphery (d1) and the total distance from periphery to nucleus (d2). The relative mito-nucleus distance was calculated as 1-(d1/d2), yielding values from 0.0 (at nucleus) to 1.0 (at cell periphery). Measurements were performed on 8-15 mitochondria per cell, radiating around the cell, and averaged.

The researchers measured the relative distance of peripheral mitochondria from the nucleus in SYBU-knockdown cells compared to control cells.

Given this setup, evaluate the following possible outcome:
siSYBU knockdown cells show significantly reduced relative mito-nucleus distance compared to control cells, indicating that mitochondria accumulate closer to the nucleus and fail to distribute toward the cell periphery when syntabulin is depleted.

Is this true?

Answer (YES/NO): NO